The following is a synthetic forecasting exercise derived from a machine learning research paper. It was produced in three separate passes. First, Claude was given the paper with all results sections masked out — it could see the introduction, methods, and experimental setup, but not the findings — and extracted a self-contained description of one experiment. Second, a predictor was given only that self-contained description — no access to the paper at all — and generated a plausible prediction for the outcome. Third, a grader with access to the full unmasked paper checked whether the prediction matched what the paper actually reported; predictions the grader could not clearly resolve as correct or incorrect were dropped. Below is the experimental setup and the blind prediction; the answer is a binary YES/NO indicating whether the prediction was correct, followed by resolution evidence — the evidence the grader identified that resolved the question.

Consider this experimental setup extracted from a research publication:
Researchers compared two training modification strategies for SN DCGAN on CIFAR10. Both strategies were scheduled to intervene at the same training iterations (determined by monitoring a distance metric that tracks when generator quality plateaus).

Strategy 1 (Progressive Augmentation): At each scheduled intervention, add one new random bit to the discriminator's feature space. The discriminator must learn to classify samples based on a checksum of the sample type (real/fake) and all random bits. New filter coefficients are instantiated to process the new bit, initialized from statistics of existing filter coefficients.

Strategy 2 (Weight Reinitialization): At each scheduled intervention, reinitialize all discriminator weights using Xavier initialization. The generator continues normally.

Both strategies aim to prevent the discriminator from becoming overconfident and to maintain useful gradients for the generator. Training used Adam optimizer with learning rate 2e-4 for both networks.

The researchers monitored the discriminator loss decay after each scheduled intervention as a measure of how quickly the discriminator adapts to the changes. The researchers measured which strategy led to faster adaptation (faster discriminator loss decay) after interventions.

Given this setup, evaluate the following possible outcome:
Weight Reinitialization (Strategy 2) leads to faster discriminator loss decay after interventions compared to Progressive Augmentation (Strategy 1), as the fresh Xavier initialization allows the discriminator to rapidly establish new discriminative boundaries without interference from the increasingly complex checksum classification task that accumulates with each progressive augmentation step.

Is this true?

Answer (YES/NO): NO